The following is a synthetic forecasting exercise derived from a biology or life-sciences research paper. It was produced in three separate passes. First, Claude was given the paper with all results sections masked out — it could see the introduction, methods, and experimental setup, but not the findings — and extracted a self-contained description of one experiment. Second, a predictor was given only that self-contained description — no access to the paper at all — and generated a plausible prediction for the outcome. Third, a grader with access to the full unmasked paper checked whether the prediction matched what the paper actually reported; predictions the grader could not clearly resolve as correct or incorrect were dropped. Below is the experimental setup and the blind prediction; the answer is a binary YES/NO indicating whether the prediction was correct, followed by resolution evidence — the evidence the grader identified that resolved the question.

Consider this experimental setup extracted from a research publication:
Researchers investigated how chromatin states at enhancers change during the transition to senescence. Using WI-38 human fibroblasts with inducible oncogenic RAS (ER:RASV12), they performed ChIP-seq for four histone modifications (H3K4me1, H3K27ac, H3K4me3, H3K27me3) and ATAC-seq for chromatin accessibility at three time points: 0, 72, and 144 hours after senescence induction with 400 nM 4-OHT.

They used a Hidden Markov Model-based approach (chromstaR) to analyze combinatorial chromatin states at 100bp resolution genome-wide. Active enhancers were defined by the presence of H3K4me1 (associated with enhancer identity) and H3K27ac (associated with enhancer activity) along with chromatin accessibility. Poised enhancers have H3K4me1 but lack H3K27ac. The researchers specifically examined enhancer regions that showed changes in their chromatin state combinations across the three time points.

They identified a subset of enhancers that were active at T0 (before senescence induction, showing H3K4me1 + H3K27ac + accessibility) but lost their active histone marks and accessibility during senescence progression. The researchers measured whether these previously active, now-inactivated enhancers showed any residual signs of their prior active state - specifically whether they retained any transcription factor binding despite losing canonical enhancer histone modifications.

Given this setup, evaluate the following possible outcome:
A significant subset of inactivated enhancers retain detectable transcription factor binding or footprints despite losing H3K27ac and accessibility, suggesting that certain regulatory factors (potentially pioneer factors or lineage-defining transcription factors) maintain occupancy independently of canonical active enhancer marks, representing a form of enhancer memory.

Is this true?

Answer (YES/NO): YES